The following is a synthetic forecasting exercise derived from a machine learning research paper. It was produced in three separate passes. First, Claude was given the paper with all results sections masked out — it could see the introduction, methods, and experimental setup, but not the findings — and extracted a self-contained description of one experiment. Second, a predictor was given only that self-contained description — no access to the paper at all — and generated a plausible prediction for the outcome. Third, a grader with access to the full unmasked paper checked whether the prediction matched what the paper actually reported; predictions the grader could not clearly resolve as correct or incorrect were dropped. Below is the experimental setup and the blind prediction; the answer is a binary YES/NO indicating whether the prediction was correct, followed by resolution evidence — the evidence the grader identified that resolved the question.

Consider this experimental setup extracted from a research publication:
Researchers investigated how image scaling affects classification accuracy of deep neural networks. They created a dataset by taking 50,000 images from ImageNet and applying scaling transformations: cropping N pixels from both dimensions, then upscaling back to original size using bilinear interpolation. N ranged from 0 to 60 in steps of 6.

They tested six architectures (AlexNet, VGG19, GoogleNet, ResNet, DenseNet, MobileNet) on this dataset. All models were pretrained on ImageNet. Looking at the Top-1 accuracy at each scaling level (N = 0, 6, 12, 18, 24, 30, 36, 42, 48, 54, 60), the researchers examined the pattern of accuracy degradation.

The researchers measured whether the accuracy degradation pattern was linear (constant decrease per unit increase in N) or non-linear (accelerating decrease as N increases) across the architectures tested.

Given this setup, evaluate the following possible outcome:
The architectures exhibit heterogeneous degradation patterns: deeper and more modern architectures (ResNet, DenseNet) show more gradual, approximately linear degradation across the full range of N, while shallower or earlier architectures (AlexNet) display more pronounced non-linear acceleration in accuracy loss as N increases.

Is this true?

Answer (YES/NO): NO